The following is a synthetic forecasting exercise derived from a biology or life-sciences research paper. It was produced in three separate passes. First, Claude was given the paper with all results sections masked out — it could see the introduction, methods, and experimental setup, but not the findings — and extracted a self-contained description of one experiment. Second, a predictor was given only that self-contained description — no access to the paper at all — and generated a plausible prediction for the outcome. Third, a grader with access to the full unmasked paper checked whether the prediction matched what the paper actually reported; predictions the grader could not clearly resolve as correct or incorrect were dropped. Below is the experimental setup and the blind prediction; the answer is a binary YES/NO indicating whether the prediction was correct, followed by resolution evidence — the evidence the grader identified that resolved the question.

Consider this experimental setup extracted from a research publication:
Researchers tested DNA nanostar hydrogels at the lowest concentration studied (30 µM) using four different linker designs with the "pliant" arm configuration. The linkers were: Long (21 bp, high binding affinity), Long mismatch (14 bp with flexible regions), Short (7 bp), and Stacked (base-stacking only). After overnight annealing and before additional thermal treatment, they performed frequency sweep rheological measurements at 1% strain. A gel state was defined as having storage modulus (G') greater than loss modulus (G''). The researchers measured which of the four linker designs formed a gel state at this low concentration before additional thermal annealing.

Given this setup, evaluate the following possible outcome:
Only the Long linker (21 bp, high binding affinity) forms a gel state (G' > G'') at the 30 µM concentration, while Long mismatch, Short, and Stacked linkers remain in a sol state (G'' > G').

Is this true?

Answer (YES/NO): NO